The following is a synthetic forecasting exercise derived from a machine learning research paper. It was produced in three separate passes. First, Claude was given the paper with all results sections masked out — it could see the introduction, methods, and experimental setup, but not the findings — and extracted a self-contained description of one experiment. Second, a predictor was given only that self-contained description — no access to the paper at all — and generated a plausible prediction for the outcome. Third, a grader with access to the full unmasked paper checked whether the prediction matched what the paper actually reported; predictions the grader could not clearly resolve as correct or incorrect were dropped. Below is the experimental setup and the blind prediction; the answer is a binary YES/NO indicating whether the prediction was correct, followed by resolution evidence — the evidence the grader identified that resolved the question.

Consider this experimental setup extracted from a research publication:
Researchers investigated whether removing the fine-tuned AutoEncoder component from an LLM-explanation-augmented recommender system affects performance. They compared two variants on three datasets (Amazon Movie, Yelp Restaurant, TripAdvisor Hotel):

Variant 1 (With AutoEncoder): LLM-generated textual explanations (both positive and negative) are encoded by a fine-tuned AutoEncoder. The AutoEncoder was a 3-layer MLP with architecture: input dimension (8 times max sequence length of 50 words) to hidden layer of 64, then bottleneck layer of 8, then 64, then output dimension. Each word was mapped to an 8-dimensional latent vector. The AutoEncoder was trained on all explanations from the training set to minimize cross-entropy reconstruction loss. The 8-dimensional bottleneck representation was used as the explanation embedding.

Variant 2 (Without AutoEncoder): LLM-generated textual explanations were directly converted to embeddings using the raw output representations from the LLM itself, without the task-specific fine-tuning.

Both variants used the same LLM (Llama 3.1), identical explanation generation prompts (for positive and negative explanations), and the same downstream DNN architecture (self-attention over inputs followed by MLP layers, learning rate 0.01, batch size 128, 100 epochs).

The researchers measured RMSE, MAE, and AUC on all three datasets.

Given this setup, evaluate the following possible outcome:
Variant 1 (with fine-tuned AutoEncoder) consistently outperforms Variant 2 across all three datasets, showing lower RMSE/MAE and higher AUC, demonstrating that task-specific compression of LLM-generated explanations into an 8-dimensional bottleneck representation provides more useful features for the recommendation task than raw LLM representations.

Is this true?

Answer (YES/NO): YES